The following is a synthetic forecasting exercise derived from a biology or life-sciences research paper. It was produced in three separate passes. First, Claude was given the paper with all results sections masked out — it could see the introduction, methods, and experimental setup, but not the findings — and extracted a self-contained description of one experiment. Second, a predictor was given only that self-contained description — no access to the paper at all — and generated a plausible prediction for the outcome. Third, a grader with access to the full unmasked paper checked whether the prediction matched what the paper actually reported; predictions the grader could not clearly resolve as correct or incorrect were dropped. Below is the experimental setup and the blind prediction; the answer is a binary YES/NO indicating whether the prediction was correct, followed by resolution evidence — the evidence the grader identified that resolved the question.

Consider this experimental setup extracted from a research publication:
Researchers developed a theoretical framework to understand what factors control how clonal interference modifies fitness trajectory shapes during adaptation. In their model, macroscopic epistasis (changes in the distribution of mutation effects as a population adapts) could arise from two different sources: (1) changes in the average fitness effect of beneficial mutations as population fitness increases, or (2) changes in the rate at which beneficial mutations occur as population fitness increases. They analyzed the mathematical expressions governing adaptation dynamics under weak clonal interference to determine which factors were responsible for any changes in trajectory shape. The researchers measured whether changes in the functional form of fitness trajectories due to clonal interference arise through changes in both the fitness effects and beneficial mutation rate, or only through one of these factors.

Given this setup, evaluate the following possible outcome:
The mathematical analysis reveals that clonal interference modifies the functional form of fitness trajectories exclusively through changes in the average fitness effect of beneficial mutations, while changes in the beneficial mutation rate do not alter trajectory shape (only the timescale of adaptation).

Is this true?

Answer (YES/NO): NO